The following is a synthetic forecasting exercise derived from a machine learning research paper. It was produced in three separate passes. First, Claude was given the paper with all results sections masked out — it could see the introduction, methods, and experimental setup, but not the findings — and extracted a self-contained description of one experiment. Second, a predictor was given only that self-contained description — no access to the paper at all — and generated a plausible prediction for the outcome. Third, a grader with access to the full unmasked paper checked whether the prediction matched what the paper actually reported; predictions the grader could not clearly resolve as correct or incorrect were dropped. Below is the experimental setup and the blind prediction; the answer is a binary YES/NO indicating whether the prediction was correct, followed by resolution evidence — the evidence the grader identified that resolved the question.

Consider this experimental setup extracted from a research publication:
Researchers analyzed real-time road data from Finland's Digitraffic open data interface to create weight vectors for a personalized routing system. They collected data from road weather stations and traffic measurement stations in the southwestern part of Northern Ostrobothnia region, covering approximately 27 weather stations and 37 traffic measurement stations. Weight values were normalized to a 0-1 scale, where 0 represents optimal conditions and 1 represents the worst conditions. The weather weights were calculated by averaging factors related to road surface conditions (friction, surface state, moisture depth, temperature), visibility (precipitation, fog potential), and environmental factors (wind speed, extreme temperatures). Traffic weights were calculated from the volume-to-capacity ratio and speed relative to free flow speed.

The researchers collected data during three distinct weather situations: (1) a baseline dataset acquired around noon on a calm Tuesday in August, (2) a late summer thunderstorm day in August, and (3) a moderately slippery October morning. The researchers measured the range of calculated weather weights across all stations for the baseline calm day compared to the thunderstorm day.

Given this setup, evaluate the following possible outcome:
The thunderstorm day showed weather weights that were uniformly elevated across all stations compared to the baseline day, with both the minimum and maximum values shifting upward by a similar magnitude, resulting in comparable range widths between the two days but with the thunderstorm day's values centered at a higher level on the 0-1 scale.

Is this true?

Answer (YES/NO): NO